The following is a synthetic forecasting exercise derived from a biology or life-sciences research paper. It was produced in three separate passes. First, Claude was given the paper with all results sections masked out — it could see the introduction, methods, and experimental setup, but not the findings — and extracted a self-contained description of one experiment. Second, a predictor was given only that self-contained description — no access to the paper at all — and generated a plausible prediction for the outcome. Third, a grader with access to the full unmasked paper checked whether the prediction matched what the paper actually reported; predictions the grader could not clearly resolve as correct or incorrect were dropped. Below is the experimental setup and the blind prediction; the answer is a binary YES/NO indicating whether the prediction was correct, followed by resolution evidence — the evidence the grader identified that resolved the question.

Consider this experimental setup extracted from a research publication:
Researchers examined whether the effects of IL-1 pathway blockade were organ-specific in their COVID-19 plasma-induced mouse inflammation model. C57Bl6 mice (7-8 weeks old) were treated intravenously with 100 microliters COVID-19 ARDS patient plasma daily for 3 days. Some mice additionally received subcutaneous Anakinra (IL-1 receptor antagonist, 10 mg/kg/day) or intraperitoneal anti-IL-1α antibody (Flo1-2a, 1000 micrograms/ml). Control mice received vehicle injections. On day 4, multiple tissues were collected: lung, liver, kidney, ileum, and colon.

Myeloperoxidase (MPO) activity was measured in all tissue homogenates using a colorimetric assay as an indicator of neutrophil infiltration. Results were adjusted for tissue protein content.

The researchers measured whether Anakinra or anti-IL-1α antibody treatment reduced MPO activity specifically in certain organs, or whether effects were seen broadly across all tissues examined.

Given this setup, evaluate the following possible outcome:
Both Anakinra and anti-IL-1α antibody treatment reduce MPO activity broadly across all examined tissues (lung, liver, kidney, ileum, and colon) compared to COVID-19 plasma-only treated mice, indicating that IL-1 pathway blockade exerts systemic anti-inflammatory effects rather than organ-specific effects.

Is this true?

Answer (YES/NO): NO